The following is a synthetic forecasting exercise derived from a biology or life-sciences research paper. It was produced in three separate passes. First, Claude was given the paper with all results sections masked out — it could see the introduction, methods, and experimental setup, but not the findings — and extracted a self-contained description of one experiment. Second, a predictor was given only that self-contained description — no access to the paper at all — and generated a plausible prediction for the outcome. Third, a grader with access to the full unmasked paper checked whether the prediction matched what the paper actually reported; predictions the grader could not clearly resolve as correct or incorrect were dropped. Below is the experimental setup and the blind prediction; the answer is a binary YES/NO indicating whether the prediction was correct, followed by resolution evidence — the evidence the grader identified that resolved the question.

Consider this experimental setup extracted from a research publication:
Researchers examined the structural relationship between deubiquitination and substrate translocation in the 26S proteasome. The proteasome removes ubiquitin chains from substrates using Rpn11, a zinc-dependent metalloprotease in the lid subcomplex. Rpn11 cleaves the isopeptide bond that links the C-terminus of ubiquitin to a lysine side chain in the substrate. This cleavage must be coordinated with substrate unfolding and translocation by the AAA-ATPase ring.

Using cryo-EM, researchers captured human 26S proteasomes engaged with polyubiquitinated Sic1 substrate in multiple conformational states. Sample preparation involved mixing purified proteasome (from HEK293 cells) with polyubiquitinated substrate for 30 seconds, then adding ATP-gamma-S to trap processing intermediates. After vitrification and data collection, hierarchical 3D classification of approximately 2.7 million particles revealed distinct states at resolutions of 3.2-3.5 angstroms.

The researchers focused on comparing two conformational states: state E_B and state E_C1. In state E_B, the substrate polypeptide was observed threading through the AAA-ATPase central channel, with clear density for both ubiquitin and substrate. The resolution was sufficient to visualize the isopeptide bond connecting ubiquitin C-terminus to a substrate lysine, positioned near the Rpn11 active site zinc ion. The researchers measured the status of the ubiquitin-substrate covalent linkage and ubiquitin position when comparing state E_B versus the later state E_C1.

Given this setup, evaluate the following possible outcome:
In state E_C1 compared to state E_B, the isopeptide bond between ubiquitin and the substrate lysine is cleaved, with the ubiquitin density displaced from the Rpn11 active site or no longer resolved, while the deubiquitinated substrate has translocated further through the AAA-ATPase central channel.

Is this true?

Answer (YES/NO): NO